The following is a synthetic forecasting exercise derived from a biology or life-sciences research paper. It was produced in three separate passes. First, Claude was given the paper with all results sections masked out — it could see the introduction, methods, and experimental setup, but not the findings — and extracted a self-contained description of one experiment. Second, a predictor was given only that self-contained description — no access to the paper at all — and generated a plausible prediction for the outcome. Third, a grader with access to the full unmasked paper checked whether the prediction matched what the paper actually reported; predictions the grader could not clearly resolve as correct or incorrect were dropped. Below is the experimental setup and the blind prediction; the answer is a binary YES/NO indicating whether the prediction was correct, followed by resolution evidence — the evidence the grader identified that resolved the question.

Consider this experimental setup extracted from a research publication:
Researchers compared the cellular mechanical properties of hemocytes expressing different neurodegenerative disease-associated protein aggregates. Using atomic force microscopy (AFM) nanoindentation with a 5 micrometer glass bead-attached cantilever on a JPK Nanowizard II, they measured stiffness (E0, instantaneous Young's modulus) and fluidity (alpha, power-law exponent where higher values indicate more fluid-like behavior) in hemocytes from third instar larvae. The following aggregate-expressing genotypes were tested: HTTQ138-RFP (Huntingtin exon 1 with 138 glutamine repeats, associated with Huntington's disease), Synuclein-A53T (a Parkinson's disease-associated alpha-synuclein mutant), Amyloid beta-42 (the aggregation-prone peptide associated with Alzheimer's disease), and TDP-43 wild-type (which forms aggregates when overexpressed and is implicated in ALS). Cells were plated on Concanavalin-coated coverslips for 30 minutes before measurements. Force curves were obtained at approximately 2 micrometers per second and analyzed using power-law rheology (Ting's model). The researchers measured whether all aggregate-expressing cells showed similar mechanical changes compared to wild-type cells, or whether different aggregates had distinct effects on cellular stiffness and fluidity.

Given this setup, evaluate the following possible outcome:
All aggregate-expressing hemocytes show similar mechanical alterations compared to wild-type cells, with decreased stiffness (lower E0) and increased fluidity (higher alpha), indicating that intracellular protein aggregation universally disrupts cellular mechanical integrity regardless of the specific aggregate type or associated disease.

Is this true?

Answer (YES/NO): NO